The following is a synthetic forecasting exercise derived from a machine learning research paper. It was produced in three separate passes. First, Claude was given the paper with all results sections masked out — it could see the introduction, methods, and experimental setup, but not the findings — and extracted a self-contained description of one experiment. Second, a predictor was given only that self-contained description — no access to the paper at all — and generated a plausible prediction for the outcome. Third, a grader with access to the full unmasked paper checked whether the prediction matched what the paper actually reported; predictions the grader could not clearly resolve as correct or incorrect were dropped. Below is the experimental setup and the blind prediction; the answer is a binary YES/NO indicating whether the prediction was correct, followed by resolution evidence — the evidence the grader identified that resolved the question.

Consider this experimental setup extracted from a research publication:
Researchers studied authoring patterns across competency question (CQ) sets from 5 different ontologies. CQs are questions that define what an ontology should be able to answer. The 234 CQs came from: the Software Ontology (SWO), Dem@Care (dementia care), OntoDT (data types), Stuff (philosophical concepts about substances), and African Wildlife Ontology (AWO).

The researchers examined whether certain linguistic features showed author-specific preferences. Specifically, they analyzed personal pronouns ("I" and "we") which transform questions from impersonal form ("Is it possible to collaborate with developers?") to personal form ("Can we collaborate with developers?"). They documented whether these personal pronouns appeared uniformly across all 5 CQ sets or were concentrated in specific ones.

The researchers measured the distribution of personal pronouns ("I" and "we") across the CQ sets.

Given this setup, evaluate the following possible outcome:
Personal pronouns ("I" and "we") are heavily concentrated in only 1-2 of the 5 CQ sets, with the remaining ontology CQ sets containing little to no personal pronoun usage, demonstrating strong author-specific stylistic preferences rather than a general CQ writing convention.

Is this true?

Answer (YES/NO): YES